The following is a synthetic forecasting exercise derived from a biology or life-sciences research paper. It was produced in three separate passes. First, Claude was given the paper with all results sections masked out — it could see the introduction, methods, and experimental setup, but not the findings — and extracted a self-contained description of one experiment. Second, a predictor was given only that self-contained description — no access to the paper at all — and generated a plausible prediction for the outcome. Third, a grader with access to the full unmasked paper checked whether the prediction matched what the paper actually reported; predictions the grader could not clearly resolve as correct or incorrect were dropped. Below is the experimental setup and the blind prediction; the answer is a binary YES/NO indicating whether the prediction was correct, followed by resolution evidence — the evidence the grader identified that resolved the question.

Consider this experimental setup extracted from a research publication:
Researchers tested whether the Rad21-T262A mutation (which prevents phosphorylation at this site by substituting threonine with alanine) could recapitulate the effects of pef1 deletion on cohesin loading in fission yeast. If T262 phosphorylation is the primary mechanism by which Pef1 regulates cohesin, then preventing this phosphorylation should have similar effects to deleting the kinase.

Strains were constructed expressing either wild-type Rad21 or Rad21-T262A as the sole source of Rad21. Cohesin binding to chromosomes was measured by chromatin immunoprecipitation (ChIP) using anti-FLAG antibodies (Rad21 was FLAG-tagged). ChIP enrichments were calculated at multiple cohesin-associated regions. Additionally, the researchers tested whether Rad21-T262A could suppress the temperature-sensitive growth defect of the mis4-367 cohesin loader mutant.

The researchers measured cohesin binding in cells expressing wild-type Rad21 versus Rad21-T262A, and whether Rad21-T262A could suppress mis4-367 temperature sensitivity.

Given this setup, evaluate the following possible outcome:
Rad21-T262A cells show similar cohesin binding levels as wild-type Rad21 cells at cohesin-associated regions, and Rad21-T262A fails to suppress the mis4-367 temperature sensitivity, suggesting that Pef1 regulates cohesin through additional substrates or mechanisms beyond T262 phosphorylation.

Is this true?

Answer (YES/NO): NO